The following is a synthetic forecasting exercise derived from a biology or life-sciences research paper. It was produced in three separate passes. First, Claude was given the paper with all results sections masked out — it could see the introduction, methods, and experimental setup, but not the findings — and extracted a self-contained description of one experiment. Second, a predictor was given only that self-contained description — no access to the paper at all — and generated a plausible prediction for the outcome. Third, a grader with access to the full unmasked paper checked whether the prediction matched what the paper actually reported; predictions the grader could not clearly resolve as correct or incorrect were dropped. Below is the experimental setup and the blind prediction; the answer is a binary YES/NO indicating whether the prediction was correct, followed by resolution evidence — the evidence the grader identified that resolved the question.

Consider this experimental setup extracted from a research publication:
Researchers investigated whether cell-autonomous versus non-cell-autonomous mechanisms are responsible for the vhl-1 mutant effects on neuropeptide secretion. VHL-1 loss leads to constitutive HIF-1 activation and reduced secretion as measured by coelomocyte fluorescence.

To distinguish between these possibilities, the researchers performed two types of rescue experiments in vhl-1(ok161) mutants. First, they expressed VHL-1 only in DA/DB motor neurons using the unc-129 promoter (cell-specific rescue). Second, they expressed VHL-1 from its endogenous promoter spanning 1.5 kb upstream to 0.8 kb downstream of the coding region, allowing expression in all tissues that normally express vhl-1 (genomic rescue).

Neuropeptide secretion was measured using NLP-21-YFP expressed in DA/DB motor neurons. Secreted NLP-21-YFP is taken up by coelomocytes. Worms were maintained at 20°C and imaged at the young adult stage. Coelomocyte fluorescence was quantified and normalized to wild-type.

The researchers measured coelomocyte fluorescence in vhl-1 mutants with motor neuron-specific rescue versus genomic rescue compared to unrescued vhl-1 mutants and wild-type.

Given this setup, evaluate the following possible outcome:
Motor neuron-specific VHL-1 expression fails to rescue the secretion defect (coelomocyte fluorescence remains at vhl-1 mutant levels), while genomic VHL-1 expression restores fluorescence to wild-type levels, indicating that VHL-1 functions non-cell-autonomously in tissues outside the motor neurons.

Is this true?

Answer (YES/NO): NO